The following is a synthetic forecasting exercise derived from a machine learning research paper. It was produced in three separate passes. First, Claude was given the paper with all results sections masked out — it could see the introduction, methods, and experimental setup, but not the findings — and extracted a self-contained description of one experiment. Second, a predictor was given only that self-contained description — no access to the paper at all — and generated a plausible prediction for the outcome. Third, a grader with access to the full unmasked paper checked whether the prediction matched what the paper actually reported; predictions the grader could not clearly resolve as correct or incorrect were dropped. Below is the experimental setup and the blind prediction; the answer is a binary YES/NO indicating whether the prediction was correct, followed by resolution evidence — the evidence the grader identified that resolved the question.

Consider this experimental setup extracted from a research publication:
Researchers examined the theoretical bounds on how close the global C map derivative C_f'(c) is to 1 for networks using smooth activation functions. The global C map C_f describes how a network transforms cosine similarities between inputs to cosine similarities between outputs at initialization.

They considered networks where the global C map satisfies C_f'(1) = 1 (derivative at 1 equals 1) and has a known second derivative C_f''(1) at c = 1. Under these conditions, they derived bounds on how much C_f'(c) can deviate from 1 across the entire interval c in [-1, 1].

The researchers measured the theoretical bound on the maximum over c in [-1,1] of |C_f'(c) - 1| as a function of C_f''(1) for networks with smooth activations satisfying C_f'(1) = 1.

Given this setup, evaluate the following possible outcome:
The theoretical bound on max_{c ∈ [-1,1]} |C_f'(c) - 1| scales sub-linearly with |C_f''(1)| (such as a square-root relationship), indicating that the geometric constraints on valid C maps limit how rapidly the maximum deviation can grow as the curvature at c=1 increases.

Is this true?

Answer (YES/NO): NO